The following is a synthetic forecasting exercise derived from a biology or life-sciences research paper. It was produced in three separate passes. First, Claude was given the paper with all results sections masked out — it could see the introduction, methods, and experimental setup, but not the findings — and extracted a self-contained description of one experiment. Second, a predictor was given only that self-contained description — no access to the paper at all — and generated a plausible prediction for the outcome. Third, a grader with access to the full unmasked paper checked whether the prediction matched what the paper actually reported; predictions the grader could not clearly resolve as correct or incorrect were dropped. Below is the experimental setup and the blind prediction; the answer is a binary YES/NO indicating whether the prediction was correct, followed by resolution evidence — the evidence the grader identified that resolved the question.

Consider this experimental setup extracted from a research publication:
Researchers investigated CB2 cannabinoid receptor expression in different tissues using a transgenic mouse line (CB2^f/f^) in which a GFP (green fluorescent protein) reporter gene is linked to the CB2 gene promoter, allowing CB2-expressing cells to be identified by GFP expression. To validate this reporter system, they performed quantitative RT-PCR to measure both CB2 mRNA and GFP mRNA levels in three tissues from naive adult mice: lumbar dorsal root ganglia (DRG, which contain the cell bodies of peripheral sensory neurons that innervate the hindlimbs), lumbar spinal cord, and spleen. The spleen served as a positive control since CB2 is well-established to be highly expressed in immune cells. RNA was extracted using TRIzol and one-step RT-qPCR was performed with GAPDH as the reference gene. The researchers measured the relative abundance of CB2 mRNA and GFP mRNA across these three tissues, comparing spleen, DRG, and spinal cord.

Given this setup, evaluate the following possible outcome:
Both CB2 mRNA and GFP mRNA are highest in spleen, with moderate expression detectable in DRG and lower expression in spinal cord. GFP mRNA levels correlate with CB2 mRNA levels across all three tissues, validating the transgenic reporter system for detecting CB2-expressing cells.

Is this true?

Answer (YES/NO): NO